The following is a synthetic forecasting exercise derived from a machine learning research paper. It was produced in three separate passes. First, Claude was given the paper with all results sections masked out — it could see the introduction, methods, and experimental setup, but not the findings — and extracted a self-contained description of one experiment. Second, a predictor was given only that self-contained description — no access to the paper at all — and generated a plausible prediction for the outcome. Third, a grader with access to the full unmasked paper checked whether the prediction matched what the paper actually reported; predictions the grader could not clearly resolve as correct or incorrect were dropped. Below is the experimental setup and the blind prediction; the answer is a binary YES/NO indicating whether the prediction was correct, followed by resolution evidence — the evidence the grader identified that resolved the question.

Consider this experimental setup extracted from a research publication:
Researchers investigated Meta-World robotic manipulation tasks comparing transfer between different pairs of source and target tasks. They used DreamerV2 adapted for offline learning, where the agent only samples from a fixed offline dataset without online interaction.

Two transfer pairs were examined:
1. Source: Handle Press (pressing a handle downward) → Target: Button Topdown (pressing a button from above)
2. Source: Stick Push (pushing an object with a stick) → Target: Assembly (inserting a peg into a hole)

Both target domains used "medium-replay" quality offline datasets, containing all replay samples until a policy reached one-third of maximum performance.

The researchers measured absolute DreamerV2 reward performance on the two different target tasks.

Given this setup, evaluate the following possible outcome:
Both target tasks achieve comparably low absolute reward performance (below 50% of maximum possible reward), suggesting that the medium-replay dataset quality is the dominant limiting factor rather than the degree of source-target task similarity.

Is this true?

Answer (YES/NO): NO